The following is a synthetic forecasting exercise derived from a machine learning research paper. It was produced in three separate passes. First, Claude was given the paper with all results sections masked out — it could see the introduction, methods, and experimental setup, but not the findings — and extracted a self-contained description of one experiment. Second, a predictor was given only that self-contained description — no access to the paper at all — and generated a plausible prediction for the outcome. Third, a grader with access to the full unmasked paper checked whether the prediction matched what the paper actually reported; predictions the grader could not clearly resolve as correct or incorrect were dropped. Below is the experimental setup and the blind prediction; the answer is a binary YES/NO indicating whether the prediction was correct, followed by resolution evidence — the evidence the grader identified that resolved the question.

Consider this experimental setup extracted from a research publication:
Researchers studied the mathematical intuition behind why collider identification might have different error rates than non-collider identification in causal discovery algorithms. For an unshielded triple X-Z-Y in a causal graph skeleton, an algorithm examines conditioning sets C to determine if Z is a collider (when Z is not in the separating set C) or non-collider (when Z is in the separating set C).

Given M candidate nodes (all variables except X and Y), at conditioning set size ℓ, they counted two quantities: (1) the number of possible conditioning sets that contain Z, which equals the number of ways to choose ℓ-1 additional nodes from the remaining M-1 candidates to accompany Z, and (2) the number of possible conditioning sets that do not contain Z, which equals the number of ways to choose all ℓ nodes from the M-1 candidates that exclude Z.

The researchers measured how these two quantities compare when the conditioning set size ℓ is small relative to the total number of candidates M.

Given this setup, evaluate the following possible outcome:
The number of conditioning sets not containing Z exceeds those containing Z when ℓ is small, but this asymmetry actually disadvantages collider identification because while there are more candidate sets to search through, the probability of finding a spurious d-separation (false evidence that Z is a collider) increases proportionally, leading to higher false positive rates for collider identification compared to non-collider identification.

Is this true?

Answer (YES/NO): YES